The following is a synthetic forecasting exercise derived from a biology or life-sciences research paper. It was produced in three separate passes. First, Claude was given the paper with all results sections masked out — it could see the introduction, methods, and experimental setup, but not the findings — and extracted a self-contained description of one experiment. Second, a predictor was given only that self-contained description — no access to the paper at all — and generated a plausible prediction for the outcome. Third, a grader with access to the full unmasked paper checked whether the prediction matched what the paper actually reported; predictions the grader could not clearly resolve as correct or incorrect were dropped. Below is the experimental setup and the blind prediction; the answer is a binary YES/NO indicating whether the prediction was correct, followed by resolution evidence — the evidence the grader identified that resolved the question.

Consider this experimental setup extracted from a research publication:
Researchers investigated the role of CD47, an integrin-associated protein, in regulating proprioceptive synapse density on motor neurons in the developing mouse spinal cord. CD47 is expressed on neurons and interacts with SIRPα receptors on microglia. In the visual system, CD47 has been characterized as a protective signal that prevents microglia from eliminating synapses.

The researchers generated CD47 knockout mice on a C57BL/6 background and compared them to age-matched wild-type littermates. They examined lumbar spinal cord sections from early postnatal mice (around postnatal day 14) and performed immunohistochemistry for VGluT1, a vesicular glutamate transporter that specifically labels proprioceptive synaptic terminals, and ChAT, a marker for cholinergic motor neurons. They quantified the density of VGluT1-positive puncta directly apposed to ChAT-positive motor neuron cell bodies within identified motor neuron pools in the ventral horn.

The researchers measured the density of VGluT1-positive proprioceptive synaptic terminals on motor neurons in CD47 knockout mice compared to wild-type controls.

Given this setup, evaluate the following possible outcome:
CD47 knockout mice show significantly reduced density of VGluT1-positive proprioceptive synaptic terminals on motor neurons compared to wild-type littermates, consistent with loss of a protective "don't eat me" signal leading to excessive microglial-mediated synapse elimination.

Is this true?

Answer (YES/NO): NO